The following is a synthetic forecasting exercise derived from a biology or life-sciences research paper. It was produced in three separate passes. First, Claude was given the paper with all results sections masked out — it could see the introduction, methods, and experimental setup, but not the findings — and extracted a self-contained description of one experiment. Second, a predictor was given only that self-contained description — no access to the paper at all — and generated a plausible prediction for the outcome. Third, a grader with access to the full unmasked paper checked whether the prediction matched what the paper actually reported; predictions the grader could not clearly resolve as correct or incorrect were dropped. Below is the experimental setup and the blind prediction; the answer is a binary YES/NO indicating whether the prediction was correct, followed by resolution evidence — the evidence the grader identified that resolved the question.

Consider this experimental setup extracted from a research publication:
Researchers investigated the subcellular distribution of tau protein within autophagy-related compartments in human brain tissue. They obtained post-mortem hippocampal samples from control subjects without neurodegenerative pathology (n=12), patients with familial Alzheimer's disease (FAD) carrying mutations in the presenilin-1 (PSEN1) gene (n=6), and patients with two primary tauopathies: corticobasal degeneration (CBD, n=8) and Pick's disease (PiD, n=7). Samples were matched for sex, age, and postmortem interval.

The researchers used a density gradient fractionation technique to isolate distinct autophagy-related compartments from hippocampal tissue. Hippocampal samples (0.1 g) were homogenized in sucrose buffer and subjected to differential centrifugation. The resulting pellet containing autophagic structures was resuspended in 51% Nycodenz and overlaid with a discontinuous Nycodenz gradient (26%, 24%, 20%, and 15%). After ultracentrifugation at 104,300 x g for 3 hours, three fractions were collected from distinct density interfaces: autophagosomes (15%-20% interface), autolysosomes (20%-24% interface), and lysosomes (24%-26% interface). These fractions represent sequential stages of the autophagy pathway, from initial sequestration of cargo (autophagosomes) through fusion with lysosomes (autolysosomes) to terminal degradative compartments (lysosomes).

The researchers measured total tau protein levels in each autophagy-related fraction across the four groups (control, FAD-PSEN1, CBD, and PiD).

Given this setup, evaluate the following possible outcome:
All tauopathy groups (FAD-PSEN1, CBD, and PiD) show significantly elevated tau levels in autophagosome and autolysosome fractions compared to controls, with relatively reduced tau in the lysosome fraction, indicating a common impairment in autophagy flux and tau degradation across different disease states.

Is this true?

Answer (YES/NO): NO